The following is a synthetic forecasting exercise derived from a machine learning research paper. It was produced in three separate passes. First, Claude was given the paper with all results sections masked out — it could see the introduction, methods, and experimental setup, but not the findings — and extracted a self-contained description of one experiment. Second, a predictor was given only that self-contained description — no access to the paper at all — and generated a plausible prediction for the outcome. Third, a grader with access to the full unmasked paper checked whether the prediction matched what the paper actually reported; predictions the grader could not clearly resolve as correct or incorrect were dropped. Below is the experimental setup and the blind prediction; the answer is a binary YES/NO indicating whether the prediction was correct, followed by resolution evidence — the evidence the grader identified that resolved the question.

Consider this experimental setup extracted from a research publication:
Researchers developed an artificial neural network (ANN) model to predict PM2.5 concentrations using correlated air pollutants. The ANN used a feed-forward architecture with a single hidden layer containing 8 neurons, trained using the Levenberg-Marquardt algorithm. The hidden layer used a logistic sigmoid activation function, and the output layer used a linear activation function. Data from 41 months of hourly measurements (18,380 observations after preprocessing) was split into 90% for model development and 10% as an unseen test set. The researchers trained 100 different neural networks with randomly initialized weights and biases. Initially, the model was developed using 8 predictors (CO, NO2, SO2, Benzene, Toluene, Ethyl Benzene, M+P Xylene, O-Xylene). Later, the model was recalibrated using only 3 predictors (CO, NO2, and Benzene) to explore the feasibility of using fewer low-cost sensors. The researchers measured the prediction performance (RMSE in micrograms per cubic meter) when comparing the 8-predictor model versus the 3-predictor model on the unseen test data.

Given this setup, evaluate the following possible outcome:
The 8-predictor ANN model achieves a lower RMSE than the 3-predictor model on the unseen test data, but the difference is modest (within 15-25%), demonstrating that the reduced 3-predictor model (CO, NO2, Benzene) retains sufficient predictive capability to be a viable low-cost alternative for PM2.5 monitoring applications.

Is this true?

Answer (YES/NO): NO